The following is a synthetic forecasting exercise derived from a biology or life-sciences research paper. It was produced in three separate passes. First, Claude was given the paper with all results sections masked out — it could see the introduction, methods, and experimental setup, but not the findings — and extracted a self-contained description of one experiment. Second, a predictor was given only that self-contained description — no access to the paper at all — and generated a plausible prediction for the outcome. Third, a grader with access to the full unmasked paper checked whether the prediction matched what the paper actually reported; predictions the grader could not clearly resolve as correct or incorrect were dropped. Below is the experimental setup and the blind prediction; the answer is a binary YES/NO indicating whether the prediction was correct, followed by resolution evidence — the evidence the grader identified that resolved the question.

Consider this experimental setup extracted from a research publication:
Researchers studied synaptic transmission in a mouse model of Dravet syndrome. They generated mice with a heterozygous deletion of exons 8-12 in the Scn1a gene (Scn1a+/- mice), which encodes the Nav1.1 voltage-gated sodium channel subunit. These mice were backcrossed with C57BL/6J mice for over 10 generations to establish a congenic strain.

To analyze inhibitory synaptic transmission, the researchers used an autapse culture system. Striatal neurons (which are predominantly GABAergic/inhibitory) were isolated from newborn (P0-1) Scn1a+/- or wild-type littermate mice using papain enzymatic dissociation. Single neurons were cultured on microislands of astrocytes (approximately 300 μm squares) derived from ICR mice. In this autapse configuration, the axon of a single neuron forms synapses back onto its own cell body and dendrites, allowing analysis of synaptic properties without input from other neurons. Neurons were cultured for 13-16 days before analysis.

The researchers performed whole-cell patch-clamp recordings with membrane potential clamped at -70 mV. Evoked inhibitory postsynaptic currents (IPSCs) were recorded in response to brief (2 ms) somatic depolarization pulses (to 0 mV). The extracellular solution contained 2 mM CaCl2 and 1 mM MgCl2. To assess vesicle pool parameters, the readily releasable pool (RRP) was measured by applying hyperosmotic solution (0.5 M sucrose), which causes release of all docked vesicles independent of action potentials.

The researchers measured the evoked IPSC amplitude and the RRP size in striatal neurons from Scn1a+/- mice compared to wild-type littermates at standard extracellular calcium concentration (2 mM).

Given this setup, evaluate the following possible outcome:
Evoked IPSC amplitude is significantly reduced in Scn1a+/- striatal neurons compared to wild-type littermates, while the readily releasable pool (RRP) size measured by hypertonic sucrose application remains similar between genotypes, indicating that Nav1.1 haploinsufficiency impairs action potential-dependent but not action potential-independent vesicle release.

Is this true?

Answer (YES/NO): YES